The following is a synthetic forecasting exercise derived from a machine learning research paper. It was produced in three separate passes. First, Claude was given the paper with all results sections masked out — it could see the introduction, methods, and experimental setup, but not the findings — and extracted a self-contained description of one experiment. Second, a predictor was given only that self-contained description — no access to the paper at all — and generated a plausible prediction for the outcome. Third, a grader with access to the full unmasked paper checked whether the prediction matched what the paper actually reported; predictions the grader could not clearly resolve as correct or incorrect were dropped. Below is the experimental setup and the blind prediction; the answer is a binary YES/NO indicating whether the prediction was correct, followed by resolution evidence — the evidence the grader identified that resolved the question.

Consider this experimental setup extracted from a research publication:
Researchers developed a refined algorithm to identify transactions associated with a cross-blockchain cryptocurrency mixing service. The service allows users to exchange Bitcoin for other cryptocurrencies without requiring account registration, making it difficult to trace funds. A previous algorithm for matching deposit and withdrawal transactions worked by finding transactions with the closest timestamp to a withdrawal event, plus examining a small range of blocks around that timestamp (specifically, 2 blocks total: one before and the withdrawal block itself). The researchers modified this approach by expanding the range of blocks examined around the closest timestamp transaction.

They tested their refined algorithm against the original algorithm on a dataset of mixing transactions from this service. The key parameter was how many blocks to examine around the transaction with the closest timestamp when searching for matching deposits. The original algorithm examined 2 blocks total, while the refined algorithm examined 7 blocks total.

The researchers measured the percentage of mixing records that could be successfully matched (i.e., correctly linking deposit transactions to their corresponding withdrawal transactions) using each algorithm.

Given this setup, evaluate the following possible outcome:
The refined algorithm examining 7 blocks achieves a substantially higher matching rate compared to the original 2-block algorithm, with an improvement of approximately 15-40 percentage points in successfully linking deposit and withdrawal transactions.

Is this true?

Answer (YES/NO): NO